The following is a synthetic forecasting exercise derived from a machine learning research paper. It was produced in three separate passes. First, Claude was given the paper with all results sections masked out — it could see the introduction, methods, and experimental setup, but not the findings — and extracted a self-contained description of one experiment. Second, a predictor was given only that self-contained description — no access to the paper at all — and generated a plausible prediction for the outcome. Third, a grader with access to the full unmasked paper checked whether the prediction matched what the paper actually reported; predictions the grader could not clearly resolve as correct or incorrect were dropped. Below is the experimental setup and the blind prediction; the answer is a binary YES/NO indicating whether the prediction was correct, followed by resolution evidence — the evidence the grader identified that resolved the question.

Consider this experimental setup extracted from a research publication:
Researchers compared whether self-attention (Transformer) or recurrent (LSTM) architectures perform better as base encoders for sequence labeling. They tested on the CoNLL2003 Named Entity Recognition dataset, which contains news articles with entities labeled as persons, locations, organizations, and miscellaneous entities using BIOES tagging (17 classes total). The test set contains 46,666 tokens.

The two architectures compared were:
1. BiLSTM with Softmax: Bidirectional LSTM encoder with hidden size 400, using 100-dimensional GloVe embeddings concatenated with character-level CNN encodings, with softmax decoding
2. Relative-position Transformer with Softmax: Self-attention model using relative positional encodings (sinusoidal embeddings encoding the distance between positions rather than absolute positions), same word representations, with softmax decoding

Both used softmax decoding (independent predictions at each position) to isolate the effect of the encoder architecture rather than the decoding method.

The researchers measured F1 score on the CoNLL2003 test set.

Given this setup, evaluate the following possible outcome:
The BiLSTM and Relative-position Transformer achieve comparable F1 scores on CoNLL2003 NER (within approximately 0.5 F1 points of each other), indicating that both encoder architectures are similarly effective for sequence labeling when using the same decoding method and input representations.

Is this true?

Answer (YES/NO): YES